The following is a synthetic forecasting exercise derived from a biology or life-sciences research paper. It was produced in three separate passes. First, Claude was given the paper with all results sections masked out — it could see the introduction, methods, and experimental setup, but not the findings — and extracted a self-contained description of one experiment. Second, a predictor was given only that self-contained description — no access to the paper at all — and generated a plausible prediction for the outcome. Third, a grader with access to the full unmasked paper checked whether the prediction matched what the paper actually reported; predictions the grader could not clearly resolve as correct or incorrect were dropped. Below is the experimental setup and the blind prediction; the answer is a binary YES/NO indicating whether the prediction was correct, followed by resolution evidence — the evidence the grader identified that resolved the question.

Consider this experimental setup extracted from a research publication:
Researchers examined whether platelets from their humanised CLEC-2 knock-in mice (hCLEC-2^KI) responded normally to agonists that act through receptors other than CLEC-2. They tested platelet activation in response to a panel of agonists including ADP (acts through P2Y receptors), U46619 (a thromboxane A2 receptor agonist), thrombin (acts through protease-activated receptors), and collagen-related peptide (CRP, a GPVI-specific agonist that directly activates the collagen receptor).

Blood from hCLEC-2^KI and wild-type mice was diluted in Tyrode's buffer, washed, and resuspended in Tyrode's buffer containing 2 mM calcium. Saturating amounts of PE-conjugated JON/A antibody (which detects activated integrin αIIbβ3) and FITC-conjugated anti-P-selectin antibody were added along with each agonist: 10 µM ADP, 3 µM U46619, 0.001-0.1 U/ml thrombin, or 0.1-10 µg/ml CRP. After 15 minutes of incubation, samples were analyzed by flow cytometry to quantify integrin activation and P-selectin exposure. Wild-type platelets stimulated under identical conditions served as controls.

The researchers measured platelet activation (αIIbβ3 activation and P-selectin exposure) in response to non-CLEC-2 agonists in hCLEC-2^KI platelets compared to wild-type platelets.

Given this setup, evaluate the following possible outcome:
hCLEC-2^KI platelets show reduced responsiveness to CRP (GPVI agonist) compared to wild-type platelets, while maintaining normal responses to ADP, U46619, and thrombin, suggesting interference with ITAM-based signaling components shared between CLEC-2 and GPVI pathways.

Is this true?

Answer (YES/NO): NO